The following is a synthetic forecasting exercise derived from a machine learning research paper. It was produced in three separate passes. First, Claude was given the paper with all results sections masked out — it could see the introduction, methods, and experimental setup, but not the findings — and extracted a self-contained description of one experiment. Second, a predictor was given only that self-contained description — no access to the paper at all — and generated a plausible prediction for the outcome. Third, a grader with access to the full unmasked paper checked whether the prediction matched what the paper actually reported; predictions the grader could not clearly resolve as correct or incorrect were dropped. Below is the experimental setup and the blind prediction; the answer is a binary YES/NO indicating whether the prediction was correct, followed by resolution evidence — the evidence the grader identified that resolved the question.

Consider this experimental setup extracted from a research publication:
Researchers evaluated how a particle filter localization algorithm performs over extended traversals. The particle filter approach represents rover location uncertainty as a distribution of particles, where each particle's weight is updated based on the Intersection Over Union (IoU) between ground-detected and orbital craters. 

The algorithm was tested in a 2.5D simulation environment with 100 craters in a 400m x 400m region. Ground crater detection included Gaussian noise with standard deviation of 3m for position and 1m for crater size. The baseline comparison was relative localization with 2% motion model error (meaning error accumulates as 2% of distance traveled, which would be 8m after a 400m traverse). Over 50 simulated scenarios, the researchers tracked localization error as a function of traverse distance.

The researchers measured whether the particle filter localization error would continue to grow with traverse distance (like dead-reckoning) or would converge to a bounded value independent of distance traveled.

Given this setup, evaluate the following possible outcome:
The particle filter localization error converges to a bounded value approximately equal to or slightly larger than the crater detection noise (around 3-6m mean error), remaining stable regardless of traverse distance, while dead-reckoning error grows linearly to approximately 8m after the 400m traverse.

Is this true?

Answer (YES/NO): NO